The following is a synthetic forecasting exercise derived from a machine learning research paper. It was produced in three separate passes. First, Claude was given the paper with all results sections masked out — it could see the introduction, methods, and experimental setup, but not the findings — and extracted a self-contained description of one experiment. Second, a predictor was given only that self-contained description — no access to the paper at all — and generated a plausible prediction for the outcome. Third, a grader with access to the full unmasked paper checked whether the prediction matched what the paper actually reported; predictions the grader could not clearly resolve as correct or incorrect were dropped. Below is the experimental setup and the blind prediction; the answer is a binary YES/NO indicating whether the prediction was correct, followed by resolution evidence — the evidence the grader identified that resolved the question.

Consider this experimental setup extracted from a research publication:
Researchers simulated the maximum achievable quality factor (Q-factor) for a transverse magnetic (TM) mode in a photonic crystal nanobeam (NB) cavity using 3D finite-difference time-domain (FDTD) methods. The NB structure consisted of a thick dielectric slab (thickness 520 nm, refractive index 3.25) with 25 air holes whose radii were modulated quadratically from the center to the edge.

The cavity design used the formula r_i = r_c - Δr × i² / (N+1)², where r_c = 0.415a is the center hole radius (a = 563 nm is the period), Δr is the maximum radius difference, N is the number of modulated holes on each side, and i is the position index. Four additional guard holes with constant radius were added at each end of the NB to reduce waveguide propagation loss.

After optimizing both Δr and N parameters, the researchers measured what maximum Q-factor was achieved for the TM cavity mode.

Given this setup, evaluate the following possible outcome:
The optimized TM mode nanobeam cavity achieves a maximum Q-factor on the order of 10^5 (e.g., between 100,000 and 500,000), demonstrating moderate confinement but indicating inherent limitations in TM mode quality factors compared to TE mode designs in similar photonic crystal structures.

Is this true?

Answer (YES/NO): NO